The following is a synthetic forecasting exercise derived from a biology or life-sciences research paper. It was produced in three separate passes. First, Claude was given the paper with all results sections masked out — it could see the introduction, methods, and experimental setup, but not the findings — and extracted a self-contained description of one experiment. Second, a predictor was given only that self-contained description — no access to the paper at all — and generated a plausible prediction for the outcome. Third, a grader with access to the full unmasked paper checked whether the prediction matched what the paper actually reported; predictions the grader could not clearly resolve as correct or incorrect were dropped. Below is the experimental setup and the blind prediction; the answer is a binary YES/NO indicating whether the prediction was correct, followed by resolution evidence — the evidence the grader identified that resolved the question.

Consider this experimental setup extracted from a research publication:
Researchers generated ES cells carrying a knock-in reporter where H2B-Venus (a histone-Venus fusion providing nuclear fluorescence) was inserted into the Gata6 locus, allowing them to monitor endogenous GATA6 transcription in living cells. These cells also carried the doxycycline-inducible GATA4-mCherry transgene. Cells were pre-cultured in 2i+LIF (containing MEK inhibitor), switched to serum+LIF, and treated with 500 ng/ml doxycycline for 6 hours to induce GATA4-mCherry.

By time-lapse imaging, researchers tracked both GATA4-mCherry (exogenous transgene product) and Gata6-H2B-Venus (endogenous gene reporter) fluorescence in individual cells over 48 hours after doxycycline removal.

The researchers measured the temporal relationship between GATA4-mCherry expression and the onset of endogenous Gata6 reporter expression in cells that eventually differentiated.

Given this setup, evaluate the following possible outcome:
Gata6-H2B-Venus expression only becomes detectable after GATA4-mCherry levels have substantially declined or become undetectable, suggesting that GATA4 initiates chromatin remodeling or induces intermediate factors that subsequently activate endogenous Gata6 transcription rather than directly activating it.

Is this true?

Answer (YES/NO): NO